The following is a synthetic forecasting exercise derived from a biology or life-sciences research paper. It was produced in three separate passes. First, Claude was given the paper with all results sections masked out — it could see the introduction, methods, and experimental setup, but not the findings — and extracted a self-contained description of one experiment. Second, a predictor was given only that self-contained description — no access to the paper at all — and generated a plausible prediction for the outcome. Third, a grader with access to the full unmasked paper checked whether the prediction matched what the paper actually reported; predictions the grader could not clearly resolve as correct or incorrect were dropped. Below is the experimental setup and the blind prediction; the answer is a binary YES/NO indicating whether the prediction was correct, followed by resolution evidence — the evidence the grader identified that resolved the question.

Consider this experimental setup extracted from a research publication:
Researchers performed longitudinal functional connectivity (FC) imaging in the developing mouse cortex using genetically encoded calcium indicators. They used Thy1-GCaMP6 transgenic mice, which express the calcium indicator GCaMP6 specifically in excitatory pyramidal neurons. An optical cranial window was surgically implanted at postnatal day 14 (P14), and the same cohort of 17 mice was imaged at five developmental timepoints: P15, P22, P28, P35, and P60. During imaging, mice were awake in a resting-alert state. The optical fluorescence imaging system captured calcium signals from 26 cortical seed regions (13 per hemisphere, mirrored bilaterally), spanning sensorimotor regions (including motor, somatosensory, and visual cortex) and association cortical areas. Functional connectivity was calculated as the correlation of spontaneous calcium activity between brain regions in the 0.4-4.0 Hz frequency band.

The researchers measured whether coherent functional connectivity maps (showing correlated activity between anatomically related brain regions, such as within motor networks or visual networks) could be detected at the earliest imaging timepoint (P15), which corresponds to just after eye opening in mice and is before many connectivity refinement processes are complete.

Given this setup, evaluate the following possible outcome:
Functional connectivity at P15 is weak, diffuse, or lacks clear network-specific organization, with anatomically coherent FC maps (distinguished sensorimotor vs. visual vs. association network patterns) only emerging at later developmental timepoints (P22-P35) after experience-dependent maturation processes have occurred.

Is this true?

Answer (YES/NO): NO